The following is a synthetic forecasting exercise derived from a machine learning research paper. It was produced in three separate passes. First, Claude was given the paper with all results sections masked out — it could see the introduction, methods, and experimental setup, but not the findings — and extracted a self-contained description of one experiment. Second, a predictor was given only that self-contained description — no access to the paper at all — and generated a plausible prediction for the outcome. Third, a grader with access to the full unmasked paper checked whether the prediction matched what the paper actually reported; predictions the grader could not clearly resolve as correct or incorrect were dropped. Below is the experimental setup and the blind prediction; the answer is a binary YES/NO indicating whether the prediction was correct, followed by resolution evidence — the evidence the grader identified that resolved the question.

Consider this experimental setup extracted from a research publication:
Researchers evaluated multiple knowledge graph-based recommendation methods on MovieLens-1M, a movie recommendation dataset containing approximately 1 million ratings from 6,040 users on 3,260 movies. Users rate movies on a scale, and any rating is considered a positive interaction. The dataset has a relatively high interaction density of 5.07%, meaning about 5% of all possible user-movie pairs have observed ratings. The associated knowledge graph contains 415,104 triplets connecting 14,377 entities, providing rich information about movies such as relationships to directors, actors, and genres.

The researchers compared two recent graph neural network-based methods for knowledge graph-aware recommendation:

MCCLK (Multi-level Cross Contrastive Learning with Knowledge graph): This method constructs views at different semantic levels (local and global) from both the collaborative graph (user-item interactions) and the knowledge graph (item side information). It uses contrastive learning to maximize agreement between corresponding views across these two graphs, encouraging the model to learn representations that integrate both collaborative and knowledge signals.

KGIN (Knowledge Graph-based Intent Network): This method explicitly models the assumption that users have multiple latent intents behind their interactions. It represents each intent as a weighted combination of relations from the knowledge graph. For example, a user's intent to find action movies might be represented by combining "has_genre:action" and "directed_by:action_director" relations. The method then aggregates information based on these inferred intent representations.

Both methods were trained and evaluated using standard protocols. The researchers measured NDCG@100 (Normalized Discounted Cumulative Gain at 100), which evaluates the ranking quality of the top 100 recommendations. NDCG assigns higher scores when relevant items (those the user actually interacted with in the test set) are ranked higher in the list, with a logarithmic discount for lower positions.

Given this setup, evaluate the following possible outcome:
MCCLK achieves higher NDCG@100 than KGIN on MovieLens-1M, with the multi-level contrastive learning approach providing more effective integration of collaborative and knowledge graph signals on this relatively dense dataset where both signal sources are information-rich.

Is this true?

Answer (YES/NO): NO